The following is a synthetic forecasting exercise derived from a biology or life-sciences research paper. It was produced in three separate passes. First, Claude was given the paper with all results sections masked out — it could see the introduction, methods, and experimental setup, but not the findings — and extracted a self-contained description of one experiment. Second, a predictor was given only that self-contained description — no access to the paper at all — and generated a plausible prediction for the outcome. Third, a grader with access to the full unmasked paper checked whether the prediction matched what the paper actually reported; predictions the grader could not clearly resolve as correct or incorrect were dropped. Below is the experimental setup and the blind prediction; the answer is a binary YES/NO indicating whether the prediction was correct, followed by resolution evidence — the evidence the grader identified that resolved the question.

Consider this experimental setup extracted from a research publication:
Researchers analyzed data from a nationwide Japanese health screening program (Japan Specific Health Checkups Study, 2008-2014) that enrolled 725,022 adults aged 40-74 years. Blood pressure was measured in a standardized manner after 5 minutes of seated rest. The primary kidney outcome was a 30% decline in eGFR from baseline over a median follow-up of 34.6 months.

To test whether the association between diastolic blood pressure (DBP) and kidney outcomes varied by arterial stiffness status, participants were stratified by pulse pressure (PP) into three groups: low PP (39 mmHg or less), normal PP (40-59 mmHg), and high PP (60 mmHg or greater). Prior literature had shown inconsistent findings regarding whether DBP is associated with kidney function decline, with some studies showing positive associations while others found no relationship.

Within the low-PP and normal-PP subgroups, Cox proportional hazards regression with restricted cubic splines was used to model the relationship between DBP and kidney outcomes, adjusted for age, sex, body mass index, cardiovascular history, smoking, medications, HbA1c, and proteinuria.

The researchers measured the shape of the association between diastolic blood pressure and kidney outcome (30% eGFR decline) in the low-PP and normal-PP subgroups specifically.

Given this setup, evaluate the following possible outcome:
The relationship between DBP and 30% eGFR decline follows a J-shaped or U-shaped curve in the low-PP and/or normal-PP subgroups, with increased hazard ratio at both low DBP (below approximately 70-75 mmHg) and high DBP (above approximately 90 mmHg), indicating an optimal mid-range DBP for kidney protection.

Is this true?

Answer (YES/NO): NO